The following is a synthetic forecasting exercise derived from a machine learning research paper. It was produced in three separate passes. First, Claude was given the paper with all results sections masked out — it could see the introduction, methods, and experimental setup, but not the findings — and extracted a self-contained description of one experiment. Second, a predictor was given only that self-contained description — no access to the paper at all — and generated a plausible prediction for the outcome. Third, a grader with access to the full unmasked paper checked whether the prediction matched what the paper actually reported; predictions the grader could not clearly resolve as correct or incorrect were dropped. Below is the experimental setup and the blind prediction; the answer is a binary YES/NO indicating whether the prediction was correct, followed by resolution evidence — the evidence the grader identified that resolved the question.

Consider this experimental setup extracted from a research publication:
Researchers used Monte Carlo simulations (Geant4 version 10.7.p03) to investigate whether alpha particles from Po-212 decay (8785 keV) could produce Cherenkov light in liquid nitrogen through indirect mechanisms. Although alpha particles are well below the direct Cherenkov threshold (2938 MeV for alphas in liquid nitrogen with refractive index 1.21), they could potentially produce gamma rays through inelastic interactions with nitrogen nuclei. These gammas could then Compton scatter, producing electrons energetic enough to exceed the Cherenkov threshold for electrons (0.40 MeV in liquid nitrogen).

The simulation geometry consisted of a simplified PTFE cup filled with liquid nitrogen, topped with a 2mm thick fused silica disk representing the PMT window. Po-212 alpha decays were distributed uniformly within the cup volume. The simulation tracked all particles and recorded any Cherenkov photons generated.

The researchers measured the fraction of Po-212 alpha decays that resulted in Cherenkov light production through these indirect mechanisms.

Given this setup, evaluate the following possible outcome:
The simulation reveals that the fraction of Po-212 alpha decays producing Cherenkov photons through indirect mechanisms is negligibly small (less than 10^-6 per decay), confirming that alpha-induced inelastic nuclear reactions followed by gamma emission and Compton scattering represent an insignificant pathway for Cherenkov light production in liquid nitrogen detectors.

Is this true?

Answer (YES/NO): NO